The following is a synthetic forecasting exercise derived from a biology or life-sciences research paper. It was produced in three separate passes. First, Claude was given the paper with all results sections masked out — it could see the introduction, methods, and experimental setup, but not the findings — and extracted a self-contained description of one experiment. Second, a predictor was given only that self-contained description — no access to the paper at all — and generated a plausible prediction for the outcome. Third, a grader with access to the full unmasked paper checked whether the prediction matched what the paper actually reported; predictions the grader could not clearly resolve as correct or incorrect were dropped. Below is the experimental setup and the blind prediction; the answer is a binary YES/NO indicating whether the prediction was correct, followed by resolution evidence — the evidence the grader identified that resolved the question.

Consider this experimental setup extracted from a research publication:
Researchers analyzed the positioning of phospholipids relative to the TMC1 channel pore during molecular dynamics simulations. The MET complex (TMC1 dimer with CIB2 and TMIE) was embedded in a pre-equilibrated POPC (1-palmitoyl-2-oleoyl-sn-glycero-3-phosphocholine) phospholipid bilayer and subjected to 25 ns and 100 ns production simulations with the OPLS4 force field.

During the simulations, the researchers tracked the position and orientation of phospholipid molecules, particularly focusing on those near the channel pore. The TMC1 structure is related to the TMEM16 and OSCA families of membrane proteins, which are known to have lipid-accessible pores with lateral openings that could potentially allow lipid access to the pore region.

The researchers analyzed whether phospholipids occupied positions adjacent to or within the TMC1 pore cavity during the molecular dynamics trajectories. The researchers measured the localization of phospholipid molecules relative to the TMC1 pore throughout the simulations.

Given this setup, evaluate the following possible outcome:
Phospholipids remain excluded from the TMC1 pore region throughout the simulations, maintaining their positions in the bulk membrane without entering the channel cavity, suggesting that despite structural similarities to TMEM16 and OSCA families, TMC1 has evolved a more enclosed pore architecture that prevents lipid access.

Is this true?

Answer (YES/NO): NO